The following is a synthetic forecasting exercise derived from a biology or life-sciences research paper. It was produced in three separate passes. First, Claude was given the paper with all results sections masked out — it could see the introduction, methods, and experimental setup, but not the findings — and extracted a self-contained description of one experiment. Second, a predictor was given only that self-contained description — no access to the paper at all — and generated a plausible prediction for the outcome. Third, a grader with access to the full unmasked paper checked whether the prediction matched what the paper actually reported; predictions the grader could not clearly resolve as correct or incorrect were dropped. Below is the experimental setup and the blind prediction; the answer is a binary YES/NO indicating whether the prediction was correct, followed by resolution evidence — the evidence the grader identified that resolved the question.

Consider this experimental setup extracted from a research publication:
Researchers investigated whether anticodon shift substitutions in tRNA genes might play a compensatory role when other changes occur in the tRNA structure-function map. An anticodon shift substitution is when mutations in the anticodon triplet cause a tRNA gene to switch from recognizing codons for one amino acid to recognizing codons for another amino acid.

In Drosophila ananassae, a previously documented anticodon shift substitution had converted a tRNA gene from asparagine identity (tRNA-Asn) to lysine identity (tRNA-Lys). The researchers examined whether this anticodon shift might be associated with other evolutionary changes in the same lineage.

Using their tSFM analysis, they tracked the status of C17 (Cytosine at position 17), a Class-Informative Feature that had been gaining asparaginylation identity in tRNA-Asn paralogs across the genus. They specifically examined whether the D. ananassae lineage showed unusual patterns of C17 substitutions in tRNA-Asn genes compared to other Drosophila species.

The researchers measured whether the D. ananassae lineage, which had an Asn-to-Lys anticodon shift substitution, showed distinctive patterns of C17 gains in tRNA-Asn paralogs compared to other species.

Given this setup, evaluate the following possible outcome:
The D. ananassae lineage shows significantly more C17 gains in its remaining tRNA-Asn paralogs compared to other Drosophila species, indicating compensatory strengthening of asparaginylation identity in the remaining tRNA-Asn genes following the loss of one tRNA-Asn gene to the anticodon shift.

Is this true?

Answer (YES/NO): NO